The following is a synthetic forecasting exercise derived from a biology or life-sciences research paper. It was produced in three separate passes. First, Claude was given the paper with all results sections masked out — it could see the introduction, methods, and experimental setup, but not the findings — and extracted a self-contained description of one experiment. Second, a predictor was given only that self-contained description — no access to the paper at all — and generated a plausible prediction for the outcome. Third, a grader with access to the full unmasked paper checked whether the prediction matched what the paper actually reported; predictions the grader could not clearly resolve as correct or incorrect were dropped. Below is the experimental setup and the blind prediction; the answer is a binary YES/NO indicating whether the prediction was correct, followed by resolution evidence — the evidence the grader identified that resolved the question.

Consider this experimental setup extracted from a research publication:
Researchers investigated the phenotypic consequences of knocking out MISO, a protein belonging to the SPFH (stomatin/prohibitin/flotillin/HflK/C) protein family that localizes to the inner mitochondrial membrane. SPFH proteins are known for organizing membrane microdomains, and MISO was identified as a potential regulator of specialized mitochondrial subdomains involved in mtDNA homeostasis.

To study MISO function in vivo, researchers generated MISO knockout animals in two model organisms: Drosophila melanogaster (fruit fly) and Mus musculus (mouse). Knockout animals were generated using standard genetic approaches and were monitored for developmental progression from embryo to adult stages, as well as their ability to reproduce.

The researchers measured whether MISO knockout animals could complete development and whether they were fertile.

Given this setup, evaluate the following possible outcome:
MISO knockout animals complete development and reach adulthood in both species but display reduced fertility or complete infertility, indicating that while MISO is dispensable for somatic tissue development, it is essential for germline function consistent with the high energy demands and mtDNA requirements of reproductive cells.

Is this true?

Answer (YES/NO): NO